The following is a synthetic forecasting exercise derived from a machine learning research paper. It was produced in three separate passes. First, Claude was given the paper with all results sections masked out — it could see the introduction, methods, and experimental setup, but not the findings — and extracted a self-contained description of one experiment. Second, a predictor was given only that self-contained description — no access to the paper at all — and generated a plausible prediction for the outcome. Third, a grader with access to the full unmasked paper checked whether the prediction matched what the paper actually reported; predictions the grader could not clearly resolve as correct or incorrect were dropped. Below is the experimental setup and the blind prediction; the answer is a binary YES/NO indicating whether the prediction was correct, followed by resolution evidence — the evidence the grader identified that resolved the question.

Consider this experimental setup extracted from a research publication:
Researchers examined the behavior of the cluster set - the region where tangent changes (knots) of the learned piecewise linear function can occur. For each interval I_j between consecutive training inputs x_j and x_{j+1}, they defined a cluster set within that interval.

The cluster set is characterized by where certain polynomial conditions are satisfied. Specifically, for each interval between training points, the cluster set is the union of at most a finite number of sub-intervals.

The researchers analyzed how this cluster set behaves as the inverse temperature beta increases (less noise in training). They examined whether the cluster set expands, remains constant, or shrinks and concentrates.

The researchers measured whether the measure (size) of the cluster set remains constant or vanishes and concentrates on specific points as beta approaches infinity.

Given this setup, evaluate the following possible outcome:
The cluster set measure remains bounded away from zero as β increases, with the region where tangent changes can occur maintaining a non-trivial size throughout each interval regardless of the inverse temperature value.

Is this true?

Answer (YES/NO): NO